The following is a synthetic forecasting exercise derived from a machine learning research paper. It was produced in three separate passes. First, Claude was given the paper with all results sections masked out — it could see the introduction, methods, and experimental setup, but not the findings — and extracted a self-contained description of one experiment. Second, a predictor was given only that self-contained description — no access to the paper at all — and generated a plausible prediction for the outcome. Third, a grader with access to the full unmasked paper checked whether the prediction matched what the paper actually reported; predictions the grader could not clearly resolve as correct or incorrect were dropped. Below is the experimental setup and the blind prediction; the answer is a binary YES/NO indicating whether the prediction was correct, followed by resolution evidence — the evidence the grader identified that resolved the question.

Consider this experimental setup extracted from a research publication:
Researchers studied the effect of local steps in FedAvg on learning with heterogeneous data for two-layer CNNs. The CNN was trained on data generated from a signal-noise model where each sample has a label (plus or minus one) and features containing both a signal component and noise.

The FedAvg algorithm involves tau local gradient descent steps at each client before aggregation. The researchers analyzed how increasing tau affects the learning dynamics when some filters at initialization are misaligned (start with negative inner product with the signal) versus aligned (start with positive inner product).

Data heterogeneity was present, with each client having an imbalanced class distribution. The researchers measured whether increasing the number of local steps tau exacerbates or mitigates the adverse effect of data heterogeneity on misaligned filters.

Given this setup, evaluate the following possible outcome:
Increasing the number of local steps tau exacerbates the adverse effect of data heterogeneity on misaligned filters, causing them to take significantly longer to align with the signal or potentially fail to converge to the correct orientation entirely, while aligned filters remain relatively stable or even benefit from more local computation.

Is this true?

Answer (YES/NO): YES